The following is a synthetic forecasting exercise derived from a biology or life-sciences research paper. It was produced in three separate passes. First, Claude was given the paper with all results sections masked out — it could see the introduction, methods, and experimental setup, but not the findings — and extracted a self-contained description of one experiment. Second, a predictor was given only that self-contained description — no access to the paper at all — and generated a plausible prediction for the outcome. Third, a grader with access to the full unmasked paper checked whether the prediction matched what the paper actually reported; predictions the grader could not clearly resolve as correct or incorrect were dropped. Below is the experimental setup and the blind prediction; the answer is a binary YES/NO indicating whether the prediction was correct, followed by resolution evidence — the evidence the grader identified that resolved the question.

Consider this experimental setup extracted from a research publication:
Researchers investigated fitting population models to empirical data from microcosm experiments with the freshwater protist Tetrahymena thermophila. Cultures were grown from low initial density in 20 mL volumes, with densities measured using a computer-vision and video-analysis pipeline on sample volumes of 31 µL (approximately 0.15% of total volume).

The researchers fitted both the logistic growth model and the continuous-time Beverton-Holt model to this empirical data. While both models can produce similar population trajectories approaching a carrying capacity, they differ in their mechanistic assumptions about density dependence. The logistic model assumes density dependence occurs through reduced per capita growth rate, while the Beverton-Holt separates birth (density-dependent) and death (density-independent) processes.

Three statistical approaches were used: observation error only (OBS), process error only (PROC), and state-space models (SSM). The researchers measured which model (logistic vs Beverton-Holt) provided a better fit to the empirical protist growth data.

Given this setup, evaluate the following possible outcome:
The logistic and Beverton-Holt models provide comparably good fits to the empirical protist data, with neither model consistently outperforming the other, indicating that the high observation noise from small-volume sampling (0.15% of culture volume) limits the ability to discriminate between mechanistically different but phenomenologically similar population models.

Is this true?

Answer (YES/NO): NO